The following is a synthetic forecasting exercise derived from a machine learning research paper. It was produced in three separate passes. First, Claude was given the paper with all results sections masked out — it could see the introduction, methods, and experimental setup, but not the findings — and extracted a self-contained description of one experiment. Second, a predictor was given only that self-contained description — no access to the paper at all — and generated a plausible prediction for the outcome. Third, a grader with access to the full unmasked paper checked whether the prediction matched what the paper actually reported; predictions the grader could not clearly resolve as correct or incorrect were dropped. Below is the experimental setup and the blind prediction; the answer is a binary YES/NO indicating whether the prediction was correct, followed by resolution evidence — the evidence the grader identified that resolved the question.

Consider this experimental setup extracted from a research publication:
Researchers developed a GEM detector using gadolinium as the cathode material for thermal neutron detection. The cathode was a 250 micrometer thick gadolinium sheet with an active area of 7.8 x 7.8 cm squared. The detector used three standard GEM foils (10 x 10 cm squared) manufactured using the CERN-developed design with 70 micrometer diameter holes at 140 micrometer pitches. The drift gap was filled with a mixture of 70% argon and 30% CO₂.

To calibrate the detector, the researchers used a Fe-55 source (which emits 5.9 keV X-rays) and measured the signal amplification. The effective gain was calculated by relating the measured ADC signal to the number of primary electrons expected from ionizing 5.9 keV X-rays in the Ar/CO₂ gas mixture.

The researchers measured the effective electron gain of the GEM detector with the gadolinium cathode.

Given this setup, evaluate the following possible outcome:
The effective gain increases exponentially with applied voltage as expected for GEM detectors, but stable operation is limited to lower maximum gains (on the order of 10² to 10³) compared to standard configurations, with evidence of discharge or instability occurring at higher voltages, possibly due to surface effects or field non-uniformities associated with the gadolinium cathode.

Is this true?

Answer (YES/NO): NO